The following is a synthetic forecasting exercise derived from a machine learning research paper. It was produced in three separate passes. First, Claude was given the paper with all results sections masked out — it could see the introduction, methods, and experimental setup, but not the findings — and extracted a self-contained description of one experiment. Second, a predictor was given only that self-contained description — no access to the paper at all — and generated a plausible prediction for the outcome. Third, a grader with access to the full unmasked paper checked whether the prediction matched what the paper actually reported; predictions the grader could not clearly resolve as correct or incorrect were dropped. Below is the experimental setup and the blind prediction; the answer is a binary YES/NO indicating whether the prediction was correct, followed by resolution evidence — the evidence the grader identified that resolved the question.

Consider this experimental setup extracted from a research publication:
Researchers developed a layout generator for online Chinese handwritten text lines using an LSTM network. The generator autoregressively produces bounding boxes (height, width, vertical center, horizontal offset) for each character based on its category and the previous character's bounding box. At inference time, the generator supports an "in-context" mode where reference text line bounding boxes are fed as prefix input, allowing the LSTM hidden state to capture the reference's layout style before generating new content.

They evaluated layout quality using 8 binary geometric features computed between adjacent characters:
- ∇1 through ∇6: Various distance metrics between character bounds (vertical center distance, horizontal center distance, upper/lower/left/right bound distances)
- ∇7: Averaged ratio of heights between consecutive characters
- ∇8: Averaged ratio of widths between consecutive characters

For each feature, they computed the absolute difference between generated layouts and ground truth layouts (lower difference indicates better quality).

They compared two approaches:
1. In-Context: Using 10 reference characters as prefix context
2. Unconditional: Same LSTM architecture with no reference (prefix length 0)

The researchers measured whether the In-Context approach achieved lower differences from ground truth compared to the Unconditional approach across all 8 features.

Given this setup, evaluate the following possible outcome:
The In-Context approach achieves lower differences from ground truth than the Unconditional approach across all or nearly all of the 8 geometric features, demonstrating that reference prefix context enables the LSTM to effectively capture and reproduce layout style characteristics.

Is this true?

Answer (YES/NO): YES